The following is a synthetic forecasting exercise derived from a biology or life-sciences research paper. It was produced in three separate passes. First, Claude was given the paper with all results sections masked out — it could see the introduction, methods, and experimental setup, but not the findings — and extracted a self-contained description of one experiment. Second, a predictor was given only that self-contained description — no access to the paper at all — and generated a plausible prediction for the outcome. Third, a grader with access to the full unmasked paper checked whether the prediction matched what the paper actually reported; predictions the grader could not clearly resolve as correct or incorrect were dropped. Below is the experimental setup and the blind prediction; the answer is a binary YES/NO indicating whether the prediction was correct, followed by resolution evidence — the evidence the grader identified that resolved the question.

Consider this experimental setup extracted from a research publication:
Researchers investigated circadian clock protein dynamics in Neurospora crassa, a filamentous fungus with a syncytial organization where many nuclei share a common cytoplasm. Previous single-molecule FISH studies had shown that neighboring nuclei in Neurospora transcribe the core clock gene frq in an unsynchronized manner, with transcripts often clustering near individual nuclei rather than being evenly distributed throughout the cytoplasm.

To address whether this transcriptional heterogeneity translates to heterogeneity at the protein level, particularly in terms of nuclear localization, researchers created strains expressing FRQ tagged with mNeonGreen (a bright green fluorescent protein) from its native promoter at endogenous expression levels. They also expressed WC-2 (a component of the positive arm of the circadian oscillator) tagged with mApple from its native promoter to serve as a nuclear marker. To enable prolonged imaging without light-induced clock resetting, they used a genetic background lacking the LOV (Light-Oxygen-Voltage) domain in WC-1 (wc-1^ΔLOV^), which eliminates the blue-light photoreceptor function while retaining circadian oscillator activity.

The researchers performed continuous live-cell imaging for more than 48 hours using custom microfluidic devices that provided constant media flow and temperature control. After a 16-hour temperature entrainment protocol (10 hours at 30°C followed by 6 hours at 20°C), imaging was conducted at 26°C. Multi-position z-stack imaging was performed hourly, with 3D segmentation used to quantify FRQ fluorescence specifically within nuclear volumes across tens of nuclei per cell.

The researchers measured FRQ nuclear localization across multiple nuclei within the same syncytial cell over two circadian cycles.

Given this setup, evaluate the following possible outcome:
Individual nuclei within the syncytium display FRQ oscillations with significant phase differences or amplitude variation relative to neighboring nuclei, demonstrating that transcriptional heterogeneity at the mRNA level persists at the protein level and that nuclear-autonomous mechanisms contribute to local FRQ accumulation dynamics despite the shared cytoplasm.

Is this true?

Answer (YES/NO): NO